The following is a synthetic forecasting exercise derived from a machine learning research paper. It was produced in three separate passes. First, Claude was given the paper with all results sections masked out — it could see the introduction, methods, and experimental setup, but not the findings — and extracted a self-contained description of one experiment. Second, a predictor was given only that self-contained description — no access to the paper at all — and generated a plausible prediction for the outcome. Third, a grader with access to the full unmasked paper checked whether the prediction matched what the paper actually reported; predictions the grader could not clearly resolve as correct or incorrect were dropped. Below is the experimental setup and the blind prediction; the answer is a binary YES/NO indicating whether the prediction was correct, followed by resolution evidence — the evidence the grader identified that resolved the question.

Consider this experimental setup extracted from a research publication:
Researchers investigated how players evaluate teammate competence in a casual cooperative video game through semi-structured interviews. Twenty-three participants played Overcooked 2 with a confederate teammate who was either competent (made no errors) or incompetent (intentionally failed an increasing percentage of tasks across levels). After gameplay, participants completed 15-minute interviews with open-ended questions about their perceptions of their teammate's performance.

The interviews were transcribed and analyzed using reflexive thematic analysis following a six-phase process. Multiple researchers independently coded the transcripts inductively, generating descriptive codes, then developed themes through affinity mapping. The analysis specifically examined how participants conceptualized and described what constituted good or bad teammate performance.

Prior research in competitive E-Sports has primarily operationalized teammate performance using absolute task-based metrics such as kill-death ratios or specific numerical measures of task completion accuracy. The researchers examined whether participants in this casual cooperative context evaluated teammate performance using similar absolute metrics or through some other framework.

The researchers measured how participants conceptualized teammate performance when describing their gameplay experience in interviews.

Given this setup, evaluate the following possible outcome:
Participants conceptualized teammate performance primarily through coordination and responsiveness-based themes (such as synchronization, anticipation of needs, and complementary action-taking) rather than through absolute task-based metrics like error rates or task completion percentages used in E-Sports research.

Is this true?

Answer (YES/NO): NO